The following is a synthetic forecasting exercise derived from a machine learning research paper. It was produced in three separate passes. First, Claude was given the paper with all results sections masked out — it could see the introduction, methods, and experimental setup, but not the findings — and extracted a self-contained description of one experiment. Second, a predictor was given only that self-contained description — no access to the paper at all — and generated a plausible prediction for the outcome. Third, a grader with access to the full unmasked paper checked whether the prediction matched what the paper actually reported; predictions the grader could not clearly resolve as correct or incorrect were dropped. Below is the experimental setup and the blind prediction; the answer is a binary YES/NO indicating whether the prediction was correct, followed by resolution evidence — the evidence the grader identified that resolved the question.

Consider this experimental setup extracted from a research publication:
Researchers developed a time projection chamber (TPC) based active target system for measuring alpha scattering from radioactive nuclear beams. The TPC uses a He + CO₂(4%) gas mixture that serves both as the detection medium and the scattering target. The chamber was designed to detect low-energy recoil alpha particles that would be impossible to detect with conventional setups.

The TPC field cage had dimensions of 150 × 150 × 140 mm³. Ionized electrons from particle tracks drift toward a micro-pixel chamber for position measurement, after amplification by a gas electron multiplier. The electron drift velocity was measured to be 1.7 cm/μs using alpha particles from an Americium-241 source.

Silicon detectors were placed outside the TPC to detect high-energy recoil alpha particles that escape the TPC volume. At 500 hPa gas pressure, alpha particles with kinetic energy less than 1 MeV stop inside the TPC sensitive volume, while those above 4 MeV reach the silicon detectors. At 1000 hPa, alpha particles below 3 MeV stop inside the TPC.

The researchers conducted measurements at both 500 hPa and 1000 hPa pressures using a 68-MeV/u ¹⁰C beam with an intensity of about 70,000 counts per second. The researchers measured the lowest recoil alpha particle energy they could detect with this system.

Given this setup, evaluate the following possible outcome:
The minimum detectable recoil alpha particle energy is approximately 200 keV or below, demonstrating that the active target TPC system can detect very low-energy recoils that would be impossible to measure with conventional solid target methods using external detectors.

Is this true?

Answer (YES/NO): NO